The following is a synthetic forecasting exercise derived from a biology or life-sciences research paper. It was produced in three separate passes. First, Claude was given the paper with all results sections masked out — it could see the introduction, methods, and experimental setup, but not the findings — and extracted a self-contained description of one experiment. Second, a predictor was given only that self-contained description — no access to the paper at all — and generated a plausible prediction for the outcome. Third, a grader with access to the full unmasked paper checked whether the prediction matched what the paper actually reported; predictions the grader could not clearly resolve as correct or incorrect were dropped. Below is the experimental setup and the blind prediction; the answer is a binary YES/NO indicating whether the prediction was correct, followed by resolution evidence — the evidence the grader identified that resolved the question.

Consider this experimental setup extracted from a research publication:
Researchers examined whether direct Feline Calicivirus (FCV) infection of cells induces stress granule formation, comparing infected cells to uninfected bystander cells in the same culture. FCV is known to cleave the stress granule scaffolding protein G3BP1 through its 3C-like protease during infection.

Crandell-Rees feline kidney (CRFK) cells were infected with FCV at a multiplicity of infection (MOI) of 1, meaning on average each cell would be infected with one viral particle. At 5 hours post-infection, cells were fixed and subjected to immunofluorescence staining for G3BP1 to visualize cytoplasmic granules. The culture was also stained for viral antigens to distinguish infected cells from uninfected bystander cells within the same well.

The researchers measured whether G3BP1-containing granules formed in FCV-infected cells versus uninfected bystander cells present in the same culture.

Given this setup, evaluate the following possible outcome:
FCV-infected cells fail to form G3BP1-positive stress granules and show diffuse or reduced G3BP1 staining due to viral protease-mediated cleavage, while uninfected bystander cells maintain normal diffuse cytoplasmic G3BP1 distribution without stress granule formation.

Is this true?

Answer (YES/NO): NO